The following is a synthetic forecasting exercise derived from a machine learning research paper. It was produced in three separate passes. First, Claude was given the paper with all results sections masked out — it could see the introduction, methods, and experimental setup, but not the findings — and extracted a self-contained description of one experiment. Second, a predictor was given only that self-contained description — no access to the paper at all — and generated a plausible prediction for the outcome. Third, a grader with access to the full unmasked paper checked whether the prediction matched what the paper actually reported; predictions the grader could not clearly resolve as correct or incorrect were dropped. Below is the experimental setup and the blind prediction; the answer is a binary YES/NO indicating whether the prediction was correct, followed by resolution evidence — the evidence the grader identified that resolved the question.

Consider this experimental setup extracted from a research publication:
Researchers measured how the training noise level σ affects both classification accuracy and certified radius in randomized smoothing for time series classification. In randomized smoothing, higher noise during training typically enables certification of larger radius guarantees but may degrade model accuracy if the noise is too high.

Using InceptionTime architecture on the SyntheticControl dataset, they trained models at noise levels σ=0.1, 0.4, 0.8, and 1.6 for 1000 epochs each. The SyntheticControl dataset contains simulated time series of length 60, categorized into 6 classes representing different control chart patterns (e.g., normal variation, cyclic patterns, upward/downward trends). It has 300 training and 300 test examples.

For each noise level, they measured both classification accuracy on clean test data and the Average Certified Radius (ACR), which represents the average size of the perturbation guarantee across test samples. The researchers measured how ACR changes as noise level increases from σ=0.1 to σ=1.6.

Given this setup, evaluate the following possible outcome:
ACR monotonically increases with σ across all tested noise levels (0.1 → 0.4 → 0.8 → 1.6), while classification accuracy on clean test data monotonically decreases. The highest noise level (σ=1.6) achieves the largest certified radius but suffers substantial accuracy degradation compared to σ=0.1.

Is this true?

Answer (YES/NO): NO